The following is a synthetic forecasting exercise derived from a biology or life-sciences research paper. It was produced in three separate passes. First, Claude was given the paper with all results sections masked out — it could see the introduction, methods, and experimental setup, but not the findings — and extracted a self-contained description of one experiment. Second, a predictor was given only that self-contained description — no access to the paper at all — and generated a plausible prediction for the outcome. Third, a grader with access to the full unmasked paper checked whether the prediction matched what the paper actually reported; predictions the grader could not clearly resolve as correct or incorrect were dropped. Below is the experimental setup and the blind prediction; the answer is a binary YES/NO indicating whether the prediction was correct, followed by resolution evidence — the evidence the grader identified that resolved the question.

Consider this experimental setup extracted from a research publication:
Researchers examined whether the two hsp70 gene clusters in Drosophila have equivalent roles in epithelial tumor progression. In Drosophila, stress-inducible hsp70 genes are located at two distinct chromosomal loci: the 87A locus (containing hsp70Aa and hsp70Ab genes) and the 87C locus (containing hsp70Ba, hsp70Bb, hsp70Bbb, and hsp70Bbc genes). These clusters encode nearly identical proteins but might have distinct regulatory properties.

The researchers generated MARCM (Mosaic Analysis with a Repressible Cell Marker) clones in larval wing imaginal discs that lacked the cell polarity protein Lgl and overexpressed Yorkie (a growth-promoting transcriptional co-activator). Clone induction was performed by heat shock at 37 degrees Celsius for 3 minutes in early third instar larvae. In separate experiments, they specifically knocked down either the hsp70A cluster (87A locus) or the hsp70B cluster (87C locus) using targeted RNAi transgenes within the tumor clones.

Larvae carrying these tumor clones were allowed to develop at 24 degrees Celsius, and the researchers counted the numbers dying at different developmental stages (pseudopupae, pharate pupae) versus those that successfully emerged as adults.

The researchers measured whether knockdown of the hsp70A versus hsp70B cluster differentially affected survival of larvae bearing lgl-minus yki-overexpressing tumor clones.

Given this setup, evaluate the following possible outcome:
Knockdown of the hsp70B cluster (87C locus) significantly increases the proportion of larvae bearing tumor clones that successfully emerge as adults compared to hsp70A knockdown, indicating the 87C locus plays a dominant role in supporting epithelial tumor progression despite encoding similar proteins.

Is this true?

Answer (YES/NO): NO